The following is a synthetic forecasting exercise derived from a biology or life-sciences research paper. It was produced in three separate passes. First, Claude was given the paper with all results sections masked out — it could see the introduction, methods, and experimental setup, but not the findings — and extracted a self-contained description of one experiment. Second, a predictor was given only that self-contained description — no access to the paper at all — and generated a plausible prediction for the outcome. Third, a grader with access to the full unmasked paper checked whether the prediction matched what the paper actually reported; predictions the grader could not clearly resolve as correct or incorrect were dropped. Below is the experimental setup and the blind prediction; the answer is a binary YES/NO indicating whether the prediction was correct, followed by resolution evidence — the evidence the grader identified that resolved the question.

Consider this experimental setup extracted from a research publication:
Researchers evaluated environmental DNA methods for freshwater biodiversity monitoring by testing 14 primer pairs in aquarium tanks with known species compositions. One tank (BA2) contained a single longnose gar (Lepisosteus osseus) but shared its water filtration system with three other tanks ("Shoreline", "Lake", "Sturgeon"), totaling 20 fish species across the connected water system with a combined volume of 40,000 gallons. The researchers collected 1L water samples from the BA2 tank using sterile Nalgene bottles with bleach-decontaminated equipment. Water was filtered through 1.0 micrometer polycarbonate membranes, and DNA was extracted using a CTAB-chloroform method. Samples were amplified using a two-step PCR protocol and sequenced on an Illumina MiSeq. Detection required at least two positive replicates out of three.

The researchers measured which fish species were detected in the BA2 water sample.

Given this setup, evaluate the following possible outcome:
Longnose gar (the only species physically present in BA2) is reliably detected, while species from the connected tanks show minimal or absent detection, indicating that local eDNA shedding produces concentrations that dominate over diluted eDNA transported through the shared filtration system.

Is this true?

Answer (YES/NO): NO